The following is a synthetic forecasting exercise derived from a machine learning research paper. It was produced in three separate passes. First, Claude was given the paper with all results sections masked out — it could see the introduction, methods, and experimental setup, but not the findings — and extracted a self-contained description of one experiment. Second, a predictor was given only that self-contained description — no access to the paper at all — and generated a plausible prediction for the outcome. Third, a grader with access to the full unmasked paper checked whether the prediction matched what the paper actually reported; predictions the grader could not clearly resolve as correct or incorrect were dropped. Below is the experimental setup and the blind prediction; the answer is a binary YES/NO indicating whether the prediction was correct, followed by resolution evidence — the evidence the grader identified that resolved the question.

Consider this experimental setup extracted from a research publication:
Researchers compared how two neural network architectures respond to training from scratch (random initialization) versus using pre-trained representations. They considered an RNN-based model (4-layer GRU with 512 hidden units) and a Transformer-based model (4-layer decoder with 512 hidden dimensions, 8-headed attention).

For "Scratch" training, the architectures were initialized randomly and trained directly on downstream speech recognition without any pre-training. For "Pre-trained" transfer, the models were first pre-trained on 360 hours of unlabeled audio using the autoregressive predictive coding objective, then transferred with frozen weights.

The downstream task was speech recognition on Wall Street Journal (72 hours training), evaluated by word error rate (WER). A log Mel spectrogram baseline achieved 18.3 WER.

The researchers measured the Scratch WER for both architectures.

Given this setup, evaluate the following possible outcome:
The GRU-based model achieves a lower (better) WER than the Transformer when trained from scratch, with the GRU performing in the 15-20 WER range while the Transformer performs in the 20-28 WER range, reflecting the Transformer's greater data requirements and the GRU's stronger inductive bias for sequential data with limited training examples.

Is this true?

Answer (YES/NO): NO